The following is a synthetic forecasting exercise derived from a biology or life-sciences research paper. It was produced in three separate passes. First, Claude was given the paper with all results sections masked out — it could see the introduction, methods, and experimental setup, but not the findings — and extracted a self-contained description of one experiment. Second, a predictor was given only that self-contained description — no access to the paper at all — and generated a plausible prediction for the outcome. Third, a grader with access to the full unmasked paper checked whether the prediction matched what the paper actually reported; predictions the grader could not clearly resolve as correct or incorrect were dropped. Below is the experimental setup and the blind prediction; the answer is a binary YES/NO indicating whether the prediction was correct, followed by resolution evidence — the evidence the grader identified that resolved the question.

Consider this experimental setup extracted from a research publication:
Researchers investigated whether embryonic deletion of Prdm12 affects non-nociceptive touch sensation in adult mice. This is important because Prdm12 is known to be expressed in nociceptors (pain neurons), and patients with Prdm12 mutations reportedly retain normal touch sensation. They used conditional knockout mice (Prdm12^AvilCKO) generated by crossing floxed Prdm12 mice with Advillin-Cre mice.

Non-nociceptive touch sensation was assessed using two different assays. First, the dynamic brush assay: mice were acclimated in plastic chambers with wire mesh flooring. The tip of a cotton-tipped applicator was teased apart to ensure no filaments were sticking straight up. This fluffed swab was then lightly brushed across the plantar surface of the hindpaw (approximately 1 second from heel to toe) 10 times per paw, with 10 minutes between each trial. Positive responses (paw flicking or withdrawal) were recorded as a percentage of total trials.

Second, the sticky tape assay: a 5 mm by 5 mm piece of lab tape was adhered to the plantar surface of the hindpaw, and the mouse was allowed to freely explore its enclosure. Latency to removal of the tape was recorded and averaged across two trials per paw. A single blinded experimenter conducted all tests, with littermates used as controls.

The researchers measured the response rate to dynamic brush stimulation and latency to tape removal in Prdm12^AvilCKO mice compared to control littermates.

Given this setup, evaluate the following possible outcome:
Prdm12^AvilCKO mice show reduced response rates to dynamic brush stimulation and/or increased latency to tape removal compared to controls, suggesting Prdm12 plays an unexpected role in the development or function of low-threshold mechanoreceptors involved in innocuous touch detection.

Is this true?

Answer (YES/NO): NO